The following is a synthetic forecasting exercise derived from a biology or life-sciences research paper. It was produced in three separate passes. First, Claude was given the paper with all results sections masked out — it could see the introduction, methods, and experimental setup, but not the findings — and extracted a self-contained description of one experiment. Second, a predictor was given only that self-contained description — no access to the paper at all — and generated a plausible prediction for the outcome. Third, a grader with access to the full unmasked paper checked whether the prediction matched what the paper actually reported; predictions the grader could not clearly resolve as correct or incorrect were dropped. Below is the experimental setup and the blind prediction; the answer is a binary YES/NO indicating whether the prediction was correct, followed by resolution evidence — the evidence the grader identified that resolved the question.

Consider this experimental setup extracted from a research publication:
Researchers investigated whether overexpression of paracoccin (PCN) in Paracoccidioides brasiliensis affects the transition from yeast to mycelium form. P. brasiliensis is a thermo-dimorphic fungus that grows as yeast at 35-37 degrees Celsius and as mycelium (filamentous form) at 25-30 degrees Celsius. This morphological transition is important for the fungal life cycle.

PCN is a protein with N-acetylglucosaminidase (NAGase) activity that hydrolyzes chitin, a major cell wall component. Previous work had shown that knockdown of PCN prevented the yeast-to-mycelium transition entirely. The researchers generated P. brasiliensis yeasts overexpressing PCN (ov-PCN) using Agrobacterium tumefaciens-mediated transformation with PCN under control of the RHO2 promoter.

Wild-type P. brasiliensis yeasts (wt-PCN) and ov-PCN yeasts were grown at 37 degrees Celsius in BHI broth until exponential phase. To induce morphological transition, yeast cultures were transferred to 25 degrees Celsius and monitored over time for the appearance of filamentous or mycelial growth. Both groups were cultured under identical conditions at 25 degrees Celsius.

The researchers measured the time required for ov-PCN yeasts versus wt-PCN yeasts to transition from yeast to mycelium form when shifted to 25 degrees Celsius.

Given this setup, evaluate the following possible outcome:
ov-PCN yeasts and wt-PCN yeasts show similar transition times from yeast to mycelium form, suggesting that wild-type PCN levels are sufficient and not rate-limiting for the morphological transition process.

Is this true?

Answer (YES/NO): NO